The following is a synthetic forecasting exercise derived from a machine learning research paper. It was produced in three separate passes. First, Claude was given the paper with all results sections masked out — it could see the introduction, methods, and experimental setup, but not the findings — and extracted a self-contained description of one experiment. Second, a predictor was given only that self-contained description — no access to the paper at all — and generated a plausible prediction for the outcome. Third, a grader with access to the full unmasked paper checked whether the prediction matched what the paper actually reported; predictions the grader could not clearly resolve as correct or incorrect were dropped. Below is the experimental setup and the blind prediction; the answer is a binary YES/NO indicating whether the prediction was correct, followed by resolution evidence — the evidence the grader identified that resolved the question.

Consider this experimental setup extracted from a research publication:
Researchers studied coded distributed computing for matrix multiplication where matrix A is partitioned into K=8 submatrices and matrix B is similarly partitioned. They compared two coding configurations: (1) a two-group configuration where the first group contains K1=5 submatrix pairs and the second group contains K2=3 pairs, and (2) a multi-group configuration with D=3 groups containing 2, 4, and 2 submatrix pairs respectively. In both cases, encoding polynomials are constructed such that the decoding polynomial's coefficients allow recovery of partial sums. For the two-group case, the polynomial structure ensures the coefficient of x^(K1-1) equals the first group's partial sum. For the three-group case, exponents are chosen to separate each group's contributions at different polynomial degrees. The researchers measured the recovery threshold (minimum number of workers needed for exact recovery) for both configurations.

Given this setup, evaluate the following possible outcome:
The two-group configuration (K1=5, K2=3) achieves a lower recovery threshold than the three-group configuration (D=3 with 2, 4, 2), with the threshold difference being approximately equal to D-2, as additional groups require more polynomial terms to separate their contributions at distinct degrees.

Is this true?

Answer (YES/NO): NO